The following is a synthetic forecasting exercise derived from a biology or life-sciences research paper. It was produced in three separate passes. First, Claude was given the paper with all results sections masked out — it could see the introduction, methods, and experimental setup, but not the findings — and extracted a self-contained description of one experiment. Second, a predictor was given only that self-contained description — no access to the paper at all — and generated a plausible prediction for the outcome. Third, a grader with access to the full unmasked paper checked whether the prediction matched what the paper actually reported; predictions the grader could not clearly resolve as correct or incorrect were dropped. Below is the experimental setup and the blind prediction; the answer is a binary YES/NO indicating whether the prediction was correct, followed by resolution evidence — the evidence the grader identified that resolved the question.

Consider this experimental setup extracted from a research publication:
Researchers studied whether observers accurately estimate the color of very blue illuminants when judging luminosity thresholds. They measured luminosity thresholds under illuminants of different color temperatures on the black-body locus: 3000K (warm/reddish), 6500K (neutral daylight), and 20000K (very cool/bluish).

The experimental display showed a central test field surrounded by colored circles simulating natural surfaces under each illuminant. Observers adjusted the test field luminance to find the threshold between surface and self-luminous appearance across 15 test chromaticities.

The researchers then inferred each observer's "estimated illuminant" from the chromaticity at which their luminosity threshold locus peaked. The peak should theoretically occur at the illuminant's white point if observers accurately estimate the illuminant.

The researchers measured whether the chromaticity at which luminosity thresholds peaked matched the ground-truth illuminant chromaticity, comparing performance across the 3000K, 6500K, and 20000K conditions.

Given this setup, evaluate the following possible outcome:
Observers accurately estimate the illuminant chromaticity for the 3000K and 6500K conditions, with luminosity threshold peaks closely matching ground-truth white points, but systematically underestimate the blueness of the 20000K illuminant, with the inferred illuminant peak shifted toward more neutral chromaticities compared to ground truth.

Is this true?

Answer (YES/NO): YES